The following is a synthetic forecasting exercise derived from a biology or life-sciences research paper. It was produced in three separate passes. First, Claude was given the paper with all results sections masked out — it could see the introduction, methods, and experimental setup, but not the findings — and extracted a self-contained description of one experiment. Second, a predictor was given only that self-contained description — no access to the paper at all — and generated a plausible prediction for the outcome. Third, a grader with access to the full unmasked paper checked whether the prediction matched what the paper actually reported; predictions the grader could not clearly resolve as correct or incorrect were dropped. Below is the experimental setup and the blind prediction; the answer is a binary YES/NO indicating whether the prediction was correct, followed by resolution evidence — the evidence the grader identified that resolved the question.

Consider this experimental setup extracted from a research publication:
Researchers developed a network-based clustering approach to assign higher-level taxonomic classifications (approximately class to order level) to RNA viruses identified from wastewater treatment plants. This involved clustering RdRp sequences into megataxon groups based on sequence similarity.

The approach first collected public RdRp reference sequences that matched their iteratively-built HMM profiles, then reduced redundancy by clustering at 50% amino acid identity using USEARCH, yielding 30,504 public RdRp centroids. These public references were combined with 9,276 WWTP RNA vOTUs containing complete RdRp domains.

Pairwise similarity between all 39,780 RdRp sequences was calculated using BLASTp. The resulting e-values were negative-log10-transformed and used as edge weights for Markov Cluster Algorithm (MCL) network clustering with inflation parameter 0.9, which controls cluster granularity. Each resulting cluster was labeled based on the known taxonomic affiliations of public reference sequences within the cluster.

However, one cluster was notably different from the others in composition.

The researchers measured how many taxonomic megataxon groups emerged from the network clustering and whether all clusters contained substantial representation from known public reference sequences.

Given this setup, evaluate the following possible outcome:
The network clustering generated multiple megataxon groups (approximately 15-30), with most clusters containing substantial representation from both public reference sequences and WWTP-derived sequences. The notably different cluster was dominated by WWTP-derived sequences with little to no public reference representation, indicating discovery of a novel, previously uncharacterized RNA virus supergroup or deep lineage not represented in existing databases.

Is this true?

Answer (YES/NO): YES